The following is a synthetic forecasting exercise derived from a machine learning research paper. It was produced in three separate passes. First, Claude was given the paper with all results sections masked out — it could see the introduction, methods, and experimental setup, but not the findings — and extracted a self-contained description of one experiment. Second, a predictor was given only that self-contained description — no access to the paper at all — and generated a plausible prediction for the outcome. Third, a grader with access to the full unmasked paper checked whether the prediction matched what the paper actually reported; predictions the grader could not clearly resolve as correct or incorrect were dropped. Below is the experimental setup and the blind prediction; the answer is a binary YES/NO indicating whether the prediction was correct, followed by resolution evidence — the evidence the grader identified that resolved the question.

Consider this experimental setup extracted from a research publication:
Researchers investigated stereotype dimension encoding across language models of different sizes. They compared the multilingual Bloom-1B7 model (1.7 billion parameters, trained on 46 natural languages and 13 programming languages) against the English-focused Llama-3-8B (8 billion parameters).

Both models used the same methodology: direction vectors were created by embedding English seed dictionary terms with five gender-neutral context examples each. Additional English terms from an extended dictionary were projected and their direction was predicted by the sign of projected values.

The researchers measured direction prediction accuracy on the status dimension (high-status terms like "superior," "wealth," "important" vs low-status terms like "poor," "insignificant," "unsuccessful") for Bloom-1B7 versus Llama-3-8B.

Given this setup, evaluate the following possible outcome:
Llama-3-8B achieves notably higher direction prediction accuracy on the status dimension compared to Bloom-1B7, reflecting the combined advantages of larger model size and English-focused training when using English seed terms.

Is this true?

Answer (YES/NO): YES